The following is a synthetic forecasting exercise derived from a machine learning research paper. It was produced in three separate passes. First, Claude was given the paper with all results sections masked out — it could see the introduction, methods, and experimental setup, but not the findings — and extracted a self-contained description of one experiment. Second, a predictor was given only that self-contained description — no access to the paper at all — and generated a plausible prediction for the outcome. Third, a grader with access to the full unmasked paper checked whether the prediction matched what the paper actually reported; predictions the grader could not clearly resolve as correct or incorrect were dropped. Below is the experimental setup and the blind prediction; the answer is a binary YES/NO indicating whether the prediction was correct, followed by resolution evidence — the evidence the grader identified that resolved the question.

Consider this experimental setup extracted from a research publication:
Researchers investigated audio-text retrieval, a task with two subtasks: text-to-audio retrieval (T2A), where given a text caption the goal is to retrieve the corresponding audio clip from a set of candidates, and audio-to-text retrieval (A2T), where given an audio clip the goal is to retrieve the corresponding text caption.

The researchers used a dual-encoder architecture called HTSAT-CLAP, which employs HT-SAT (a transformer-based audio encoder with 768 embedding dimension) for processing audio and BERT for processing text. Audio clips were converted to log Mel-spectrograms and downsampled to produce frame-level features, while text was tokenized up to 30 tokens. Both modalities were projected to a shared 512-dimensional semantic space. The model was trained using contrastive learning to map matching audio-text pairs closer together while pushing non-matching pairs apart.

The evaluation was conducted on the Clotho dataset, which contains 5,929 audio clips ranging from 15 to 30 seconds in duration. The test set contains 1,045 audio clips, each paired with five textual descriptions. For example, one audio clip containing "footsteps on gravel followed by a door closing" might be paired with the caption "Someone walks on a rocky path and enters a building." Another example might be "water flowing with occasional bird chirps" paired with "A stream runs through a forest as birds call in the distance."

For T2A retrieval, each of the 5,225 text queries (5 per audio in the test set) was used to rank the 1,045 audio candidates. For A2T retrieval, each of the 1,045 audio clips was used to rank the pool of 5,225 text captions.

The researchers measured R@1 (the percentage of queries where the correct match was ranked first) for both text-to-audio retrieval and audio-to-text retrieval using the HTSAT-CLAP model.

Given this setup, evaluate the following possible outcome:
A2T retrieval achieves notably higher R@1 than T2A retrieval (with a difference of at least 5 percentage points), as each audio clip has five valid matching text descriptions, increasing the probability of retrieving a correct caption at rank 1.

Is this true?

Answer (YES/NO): NO